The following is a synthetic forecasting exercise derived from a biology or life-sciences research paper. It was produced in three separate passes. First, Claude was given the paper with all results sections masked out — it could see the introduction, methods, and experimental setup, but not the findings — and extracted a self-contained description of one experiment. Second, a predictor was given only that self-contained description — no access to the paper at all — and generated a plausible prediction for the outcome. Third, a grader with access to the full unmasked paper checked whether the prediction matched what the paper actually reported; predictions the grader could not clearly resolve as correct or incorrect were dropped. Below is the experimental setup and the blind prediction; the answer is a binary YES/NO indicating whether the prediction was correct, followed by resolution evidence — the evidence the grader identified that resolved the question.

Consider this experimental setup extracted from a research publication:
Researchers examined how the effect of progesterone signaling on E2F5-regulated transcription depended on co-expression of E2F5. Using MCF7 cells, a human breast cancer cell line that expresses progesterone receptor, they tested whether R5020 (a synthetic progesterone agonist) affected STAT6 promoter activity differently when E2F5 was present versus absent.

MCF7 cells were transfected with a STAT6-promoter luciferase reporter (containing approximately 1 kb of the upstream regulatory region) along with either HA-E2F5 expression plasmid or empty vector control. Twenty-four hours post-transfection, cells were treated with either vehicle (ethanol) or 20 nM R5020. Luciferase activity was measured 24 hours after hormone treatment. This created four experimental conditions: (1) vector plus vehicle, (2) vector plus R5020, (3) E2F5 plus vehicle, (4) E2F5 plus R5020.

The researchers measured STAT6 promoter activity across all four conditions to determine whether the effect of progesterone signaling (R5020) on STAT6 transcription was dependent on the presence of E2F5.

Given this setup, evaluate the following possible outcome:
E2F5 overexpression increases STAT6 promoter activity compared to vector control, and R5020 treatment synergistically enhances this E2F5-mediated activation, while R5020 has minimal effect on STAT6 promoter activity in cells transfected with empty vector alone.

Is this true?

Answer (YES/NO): NO